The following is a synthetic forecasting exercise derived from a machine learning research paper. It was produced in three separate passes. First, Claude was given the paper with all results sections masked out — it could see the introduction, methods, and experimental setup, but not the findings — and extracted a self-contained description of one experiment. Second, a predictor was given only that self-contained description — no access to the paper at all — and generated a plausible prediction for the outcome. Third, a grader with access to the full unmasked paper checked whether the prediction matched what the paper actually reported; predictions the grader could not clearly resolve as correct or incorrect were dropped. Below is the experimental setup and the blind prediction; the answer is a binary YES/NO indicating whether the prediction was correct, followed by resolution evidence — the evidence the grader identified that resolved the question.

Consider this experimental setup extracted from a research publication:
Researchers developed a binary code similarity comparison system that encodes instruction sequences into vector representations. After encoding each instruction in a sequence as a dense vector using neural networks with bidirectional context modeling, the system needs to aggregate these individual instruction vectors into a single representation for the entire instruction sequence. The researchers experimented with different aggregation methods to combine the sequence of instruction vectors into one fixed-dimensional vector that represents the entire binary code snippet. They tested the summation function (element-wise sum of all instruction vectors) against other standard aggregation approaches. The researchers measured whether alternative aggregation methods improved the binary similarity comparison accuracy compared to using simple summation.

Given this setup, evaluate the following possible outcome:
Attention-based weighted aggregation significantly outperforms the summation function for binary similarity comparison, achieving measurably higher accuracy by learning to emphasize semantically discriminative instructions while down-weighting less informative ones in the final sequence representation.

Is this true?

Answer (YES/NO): NO